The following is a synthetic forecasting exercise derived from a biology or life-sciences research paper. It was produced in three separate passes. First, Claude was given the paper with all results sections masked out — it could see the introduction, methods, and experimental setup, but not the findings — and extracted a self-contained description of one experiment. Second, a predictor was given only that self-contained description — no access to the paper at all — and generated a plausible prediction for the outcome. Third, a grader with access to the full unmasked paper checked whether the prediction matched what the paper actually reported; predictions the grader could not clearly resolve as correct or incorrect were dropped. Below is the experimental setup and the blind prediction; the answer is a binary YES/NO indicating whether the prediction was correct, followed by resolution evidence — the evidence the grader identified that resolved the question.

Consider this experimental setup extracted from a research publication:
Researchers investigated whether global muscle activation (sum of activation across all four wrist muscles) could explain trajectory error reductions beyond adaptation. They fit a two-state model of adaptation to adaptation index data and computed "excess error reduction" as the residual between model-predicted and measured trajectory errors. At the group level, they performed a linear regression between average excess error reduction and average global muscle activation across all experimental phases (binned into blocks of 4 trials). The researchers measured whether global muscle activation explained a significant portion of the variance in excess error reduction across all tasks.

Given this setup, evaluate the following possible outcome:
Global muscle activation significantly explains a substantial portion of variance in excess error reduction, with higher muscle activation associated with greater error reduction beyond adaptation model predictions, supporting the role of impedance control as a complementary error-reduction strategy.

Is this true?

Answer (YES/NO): YES